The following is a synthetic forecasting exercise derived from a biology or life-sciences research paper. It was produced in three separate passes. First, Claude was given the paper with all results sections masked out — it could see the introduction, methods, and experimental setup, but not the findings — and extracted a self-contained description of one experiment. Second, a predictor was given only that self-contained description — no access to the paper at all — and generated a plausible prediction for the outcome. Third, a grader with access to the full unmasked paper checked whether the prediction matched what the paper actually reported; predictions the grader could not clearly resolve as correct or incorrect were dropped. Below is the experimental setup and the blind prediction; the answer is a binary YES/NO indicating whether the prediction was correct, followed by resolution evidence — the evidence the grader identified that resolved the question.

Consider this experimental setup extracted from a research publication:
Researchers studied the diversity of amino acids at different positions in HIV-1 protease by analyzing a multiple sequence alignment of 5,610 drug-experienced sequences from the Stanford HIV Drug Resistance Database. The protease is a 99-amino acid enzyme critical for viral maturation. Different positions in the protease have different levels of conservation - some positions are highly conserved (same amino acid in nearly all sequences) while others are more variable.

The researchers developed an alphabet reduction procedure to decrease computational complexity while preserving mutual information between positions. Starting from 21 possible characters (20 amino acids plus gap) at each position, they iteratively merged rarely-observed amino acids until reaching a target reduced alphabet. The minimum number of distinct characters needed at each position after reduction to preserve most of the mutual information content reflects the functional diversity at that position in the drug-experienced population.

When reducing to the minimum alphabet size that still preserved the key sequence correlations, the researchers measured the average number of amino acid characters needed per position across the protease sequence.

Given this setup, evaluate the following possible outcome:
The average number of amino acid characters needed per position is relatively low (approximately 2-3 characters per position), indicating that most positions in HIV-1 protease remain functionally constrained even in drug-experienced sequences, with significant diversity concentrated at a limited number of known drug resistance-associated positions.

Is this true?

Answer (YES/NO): YES